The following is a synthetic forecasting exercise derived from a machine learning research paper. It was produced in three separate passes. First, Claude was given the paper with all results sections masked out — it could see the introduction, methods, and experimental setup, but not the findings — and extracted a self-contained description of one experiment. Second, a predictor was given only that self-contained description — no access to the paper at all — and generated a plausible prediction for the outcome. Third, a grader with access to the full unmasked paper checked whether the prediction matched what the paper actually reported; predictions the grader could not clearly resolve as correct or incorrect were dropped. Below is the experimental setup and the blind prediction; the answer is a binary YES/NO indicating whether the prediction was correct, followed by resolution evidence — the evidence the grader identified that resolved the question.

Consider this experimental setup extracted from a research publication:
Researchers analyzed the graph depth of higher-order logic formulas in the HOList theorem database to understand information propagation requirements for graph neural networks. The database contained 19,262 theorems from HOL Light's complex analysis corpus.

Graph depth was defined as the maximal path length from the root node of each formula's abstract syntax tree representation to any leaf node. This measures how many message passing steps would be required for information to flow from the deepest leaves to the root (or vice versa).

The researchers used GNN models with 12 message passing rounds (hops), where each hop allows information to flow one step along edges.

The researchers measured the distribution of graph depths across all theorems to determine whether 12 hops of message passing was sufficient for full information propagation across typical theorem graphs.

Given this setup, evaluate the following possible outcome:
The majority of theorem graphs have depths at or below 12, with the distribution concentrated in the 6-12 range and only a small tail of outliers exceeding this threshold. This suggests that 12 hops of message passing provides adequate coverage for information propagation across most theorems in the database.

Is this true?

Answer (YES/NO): NO